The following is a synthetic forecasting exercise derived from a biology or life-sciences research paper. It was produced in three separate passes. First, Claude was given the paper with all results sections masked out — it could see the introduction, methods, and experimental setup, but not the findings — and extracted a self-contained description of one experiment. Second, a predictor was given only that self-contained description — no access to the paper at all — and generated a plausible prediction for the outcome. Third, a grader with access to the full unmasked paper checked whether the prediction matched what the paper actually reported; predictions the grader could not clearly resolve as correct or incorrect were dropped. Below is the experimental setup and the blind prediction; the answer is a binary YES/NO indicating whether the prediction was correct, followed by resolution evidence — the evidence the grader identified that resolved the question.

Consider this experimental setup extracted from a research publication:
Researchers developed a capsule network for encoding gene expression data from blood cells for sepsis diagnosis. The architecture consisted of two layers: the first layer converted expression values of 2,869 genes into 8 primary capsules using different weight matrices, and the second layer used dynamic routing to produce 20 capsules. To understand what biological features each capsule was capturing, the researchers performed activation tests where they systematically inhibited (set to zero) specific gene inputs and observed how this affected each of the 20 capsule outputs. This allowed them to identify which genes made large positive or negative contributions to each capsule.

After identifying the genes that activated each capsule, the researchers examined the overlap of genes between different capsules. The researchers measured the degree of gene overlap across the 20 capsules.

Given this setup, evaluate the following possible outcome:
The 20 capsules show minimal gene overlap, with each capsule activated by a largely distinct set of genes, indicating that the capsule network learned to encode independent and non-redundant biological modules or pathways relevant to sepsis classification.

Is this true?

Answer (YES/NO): YES